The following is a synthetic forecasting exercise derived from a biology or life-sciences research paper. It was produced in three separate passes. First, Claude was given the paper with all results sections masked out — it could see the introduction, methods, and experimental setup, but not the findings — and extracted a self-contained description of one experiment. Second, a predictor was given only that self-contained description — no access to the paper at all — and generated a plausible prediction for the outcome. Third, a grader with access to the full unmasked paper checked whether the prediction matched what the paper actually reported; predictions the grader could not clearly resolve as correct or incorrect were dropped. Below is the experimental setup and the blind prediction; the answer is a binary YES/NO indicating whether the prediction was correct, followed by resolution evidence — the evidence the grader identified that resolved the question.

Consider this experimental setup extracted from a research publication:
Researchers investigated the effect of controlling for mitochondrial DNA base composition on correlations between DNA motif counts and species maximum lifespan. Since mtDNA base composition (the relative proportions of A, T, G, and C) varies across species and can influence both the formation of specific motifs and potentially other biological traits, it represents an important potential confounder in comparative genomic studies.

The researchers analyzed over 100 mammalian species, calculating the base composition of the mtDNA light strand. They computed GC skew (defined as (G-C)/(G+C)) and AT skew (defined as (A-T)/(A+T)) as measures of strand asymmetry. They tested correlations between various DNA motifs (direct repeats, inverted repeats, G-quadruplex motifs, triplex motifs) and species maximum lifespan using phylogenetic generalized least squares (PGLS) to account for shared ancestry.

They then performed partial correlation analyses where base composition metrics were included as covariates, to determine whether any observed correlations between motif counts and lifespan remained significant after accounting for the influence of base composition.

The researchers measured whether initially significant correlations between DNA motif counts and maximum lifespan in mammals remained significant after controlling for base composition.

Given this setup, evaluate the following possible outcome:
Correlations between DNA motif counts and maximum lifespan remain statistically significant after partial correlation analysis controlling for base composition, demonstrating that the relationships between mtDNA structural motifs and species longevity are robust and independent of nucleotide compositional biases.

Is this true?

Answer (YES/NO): NO